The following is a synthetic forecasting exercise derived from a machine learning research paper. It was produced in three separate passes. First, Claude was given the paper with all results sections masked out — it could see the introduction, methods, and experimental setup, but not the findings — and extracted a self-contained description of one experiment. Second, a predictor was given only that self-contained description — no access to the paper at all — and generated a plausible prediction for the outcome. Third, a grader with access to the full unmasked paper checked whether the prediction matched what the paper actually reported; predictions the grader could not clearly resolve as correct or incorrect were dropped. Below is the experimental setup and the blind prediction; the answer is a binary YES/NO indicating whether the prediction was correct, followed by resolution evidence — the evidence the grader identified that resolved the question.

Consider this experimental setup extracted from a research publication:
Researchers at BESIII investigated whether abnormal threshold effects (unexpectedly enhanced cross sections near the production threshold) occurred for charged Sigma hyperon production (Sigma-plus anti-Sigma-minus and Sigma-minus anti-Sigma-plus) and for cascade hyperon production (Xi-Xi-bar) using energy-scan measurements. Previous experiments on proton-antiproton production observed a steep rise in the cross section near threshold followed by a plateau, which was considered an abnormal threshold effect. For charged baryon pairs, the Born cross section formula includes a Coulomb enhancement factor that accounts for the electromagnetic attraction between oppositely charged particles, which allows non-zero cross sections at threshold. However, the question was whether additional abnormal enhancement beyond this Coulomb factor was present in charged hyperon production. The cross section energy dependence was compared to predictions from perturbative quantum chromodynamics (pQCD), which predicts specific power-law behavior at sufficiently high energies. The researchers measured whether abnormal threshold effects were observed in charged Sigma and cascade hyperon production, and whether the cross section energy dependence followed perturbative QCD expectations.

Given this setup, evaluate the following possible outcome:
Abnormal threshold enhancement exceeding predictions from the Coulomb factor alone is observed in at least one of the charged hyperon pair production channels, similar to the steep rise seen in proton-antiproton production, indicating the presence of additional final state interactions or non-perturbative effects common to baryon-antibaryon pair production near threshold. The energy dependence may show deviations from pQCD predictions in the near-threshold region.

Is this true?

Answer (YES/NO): NO